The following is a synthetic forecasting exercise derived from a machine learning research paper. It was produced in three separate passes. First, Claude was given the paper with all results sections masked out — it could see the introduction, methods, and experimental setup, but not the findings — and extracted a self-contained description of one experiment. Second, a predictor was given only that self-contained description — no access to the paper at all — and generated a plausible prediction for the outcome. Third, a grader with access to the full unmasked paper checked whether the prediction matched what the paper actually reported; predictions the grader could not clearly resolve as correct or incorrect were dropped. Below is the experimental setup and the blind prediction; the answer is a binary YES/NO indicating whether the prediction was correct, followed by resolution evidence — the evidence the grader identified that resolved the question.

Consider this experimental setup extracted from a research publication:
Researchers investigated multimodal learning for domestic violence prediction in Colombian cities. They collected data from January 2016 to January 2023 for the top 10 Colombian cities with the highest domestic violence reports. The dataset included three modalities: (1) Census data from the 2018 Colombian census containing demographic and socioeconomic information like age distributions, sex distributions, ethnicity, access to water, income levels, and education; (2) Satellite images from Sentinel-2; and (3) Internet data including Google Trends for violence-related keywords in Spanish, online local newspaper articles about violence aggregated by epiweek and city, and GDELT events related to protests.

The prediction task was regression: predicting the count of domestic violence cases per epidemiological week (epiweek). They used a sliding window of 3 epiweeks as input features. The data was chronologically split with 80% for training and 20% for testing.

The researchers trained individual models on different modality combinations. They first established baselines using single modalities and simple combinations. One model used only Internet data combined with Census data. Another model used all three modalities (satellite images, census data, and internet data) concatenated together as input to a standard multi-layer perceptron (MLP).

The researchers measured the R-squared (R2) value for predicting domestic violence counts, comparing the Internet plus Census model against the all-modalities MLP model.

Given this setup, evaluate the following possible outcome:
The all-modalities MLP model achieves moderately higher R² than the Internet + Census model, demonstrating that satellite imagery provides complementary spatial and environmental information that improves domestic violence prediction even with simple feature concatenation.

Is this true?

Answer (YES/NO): NO